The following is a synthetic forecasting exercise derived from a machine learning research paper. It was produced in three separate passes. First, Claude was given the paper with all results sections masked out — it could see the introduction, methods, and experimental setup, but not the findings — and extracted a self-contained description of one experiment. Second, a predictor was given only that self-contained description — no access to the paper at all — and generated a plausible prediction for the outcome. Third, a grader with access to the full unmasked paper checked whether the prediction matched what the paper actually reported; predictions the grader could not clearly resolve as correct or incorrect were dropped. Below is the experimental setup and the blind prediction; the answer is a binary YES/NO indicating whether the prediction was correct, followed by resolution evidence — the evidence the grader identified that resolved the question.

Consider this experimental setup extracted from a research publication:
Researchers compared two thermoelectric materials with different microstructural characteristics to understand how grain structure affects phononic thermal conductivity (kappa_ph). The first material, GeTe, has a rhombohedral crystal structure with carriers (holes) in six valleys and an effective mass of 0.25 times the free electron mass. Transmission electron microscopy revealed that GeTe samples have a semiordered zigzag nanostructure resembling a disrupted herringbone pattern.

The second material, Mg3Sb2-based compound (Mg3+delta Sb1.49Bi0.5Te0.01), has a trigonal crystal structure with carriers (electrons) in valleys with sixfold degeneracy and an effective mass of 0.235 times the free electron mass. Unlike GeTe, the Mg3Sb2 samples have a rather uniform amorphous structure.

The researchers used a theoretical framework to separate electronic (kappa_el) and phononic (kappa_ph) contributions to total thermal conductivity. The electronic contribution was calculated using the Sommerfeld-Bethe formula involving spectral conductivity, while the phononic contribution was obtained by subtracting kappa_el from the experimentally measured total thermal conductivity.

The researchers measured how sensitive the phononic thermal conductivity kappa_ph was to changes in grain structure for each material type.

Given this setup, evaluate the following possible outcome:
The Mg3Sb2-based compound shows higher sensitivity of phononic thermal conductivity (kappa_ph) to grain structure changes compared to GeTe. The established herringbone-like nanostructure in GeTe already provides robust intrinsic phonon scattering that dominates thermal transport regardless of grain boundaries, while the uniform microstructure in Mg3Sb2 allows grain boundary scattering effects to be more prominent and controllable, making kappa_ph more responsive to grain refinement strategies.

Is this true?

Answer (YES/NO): NO